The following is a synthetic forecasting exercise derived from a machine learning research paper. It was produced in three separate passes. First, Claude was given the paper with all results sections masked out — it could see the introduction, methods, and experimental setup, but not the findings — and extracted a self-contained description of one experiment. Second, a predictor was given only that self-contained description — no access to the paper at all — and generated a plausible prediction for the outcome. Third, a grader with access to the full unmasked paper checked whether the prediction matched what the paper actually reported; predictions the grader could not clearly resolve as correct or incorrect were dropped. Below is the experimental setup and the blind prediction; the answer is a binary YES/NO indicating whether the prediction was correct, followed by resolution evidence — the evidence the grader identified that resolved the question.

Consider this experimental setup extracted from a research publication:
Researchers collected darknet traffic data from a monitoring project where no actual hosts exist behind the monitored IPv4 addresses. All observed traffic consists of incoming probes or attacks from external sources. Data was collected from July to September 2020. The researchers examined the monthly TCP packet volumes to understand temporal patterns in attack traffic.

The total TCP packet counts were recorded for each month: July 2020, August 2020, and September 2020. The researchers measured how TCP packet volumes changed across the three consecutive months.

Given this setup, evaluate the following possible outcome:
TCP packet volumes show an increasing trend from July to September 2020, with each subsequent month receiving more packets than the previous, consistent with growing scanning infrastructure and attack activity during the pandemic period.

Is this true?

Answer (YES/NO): NO